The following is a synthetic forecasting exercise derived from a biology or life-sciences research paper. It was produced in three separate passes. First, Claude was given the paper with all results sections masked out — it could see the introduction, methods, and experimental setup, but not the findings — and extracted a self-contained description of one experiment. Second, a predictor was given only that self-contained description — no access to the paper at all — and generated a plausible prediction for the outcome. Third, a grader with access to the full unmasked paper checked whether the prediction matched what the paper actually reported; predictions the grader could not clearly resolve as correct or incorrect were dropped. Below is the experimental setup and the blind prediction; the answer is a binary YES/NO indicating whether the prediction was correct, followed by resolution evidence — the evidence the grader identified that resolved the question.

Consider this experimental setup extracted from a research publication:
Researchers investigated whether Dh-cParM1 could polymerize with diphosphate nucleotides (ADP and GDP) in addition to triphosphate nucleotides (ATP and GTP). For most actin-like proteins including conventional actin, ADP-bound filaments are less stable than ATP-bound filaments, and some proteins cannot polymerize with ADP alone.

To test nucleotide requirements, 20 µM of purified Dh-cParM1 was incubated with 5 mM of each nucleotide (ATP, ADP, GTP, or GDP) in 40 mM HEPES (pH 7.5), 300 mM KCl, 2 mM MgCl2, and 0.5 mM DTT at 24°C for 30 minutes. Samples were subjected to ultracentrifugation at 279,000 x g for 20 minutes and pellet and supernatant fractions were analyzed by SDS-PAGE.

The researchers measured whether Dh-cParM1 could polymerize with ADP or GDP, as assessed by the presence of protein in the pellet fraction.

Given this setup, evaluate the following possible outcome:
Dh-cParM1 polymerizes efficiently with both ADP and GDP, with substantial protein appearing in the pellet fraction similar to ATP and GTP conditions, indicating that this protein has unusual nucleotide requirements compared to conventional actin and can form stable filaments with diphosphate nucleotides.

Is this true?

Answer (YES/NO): NO